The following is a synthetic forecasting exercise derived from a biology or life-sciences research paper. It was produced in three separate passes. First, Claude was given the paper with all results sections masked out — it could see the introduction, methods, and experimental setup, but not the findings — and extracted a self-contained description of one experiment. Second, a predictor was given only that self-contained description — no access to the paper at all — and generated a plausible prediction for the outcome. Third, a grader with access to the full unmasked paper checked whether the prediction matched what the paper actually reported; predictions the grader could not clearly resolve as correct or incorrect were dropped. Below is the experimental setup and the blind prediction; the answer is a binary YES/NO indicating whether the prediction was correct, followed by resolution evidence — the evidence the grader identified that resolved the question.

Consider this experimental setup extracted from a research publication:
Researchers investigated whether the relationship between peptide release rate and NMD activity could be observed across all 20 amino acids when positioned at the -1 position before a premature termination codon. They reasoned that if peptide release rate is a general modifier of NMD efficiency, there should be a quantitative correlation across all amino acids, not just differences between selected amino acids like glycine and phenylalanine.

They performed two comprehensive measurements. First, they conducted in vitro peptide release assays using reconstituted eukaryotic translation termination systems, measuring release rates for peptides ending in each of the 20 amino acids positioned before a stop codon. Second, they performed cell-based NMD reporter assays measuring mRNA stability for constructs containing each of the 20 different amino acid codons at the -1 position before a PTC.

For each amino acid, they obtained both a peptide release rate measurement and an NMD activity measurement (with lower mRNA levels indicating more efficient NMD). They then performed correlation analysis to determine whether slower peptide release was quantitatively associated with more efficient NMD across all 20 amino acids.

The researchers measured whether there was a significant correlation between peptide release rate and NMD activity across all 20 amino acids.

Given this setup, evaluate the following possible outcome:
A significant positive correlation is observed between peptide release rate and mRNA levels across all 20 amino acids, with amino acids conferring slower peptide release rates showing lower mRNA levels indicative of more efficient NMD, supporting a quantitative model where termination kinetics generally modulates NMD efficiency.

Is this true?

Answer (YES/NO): YES